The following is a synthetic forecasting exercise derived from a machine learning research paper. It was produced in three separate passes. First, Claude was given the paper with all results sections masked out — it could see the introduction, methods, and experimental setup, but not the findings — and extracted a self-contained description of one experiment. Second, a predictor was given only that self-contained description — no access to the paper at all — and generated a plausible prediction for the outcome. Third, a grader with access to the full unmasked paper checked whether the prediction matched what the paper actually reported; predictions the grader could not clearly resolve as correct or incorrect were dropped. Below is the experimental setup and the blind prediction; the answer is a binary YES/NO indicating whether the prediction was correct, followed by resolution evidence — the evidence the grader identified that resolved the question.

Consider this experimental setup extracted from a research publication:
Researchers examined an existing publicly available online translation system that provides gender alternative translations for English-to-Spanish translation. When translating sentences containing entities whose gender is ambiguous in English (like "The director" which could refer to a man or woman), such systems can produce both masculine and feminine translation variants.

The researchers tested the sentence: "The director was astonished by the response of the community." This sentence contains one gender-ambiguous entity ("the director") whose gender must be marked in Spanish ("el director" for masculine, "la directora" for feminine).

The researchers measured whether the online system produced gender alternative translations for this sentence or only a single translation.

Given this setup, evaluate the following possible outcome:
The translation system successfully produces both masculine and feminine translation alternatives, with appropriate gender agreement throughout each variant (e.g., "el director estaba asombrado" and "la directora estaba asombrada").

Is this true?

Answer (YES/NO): NO